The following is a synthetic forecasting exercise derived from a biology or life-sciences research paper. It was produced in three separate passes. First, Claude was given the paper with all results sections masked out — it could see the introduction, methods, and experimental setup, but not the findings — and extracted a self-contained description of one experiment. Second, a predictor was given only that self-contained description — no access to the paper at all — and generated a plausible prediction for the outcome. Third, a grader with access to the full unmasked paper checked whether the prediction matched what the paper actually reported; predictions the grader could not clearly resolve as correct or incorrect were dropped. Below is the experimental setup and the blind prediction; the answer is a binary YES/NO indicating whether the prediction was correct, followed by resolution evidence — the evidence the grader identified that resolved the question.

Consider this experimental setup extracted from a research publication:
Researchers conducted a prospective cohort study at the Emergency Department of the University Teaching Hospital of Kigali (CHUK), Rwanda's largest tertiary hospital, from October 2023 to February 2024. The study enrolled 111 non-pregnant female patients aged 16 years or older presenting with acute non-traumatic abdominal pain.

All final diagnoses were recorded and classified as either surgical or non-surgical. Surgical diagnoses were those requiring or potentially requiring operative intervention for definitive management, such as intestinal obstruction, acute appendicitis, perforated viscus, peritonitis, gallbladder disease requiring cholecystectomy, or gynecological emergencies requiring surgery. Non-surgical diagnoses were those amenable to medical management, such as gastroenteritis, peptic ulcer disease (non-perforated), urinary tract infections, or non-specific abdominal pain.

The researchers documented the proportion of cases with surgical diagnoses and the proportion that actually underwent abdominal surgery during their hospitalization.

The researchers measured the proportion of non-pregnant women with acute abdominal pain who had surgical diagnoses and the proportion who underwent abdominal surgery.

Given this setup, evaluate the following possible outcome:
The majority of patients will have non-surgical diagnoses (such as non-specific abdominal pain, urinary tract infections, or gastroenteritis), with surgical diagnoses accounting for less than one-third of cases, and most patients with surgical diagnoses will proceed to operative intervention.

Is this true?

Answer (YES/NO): NO